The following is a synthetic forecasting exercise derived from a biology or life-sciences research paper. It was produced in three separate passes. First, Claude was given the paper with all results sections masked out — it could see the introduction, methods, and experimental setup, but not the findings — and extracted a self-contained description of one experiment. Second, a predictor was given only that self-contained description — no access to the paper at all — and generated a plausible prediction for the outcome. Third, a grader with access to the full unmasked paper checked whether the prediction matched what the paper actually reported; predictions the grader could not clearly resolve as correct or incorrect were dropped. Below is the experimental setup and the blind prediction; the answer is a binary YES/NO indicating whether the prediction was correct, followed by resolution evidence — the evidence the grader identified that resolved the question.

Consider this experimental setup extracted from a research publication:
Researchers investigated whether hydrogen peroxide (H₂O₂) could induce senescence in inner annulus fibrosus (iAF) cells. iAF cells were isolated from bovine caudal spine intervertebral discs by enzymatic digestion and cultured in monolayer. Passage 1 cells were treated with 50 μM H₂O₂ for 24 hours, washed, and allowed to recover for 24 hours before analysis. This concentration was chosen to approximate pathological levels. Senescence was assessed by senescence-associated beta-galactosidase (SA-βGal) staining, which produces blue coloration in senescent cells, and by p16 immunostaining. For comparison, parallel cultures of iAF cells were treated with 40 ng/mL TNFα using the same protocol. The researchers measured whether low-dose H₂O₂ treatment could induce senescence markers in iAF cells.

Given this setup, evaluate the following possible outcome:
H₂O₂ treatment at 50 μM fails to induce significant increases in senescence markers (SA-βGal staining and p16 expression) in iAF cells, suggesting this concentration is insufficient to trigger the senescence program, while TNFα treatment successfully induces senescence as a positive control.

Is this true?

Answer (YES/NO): NO